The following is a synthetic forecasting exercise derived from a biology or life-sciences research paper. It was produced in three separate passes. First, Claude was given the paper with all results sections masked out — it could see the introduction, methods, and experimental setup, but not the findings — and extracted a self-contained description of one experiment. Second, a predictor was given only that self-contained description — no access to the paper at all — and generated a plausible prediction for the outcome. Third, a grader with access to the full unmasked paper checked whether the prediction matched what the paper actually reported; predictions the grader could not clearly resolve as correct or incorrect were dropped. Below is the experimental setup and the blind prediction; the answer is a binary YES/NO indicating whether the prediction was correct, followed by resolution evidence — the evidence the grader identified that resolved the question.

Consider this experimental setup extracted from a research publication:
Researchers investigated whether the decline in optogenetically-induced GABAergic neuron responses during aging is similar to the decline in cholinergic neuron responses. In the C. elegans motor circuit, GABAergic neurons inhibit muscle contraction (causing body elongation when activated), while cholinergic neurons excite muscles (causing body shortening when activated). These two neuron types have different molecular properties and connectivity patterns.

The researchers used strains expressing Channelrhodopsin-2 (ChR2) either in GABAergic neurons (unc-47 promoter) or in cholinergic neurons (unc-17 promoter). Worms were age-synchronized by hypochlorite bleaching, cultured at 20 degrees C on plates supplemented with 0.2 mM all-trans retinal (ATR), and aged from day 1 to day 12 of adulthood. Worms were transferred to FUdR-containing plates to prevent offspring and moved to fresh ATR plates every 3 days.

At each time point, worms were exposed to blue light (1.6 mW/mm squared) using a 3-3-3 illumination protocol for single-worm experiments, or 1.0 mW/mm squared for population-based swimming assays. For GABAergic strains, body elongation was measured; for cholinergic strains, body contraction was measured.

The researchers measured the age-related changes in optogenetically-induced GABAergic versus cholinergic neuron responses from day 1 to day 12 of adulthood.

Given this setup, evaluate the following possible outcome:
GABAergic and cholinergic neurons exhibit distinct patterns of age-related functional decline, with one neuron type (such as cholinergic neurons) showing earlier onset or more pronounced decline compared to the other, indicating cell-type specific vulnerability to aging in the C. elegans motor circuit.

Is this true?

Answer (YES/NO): YES